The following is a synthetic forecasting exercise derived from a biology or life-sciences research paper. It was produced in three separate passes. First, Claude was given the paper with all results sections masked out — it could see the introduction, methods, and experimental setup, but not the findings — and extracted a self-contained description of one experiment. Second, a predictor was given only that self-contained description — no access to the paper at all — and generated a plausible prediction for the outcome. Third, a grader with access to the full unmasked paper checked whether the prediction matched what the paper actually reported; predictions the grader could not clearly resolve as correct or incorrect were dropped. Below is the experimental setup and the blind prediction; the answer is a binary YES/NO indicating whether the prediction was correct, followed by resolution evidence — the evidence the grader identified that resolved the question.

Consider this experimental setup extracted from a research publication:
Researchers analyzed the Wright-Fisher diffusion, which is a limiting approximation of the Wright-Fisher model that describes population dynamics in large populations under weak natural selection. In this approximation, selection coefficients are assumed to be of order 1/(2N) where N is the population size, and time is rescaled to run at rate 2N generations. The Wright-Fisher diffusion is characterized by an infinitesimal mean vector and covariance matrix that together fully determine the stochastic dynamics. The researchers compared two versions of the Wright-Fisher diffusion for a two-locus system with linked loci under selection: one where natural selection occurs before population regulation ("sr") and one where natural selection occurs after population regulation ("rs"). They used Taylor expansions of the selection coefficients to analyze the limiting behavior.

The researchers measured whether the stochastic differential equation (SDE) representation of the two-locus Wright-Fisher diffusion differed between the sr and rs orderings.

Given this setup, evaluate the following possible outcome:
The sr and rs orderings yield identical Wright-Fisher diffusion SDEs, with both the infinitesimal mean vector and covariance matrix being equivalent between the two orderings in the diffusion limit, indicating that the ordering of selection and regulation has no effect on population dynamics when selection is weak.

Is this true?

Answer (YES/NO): YES